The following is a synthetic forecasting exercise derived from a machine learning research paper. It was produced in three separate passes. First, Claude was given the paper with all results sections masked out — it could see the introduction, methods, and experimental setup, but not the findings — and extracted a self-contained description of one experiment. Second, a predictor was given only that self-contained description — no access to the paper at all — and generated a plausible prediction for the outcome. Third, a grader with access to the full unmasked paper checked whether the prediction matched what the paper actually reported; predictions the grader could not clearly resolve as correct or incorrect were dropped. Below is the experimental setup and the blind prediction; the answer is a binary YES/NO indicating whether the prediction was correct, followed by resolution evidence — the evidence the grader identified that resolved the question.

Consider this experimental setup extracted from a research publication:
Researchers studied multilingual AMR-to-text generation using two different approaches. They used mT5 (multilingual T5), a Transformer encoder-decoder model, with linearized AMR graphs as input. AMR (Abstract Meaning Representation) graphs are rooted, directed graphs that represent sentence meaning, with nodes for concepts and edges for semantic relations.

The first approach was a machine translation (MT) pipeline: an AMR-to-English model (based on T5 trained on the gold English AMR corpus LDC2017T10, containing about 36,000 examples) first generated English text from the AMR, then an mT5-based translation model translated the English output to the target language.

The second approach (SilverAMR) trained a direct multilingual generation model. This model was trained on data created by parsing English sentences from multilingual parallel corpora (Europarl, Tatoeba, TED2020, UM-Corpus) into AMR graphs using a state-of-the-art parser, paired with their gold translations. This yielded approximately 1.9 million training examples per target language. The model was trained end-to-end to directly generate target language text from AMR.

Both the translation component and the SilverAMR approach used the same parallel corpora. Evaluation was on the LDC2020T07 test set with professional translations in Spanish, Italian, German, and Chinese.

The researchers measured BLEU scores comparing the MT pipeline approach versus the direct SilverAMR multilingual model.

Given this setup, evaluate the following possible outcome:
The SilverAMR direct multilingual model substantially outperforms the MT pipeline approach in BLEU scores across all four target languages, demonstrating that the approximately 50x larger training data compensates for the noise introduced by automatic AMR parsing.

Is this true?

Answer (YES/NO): NO